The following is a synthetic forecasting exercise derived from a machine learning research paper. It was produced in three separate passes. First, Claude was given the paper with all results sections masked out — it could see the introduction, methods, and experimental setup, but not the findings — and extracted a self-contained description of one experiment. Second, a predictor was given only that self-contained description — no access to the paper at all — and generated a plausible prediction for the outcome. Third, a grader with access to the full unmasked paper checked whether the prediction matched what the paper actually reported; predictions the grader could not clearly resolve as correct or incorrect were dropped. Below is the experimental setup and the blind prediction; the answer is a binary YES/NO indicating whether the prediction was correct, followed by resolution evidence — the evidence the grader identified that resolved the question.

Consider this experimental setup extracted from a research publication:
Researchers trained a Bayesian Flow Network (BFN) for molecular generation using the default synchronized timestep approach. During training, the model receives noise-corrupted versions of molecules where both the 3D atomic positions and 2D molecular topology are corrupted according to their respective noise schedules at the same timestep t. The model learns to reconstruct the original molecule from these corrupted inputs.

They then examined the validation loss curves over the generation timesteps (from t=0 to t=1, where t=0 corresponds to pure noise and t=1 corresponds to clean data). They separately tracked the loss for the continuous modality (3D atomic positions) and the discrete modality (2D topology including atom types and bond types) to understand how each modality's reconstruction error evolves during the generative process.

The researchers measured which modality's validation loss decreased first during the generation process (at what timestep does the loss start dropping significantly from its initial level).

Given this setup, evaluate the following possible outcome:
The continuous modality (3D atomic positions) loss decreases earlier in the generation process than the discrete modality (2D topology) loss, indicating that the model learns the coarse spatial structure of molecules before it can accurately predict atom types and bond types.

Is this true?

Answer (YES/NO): YES